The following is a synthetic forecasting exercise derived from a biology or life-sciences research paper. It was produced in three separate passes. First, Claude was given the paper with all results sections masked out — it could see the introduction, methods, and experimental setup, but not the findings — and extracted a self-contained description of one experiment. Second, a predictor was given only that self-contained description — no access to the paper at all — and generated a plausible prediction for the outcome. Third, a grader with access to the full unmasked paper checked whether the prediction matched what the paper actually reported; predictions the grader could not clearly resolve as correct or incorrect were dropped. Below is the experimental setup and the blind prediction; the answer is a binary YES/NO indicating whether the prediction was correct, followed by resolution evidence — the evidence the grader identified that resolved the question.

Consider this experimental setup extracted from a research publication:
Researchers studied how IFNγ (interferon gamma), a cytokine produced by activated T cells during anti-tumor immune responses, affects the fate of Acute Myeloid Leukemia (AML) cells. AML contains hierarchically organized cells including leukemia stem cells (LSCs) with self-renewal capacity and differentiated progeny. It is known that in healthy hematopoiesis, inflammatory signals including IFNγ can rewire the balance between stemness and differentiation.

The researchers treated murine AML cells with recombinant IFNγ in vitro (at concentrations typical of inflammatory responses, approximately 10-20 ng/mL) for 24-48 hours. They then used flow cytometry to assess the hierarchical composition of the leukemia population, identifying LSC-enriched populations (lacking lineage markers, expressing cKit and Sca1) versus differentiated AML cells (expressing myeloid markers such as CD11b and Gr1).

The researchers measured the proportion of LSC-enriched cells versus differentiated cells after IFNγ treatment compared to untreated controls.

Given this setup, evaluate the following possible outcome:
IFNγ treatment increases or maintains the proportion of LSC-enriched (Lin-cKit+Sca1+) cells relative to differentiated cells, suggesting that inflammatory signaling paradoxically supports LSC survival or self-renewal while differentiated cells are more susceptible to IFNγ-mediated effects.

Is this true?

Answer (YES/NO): NO